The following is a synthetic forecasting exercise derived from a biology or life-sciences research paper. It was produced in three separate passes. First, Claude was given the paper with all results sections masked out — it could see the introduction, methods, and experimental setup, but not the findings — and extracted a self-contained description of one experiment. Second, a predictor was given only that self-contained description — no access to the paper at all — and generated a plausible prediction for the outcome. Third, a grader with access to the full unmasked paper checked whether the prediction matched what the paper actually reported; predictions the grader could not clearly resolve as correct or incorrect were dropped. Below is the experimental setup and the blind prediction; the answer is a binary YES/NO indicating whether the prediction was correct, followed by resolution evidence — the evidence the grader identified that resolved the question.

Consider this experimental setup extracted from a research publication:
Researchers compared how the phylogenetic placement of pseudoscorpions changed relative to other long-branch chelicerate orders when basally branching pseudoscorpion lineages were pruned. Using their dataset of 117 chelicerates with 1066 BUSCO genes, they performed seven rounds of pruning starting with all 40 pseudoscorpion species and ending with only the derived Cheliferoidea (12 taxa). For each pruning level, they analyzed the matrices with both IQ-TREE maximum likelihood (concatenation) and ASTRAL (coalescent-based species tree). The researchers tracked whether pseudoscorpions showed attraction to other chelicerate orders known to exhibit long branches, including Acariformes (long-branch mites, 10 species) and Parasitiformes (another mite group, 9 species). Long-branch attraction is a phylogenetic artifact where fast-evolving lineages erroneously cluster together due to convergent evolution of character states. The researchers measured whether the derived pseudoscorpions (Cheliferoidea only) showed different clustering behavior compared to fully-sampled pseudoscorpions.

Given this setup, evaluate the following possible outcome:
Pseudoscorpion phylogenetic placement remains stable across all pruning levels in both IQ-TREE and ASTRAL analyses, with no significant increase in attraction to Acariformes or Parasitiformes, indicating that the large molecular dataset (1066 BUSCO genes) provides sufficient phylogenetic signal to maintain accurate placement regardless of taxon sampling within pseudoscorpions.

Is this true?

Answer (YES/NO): NO